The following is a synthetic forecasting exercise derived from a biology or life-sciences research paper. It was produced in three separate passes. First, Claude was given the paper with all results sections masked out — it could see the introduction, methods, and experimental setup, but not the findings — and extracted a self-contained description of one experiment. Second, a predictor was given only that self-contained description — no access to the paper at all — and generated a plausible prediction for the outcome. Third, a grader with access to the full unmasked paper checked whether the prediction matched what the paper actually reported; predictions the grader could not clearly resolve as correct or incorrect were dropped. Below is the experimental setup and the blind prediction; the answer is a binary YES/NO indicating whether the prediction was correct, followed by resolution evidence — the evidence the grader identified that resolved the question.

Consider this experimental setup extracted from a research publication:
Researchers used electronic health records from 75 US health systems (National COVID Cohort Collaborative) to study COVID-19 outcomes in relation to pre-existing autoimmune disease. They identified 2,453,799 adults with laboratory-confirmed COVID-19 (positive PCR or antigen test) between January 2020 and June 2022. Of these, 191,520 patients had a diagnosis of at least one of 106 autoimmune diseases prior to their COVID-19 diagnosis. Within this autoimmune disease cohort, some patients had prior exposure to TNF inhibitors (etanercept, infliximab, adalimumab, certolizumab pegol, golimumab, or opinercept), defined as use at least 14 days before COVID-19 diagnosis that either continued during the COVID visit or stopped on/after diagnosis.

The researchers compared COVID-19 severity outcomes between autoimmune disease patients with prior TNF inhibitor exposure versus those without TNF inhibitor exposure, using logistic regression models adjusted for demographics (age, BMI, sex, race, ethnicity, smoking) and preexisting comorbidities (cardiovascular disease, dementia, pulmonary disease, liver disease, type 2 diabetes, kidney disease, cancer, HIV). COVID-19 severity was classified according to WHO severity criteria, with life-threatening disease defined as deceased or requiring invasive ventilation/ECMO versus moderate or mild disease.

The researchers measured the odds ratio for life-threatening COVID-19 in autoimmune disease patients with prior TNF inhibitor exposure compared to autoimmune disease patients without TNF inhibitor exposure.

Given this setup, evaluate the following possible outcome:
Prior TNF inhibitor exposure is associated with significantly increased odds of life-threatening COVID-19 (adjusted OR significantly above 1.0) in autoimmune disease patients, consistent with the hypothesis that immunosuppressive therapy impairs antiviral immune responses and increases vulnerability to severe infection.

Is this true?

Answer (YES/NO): NO